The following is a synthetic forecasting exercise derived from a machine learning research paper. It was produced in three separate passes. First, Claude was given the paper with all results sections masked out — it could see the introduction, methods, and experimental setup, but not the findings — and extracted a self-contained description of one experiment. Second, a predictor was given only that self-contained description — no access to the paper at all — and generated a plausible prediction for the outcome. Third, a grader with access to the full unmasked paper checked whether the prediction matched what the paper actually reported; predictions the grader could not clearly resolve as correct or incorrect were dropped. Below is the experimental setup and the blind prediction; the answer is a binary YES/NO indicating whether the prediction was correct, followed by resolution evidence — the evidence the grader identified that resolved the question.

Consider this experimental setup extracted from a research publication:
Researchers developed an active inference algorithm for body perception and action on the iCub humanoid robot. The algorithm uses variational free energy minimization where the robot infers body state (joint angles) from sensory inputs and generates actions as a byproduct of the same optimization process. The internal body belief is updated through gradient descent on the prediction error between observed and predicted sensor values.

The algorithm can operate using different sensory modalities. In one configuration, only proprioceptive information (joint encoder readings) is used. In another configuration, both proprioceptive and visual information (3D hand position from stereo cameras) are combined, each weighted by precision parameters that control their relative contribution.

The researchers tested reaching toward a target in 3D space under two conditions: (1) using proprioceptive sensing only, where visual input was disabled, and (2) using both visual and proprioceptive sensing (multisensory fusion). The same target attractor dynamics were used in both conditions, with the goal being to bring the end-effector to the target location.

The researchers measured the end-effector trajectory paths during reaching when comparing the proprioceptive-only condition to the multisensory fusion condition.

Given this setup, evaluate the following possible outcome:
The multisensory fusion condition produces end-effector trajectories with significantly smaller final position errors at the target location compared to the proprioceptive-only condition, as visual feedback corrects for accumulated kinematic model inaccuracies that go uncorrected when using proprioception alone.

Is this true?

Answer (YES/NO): YES